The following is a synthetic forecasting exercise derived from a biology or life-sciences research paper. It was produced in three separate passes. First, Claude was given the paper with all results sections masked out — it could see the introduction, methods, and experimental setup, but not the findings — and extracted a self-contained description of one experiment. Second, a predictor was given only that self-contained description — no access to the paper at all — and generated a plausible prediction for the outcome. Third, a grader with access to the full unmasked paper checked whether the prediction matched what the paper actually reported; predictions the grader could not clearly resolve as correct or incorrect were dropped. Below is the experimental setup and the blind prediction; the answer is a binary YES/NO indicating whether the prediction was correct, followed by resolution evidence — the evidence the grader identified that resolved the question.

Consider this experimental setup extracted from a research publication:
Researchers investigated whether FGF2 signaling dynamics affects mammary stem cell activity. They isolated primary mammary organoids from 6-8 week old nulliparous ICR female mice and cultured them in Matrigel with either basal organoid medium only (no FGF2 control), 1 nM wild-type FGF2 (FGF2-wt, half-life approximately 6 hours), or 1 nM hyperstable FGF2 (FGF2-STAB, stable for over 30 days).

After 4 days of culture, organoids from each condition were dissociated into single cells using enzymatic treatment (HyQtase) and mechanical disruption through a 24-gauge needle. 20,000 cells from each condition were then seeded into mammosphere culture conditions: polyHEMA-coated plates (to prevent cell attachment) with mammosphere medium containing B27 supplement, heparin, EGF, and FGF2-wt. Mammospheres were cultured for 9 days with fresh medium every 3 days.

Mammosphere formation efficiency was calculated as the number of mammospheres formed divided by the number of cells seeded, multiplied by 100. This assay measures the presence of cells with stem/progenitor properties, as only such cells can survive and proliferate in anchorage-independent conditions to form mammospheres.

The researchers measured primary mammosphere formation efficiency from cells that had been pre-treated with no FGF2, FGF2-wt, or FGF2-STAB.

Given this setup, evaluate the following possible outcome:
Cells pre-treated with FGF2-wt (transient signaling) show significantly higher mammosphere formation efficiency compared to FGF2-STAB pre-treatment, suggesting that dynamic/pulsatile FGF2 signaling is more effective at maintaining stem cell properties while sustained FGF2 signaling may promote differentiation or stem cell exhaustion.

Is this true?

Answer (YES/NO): NO